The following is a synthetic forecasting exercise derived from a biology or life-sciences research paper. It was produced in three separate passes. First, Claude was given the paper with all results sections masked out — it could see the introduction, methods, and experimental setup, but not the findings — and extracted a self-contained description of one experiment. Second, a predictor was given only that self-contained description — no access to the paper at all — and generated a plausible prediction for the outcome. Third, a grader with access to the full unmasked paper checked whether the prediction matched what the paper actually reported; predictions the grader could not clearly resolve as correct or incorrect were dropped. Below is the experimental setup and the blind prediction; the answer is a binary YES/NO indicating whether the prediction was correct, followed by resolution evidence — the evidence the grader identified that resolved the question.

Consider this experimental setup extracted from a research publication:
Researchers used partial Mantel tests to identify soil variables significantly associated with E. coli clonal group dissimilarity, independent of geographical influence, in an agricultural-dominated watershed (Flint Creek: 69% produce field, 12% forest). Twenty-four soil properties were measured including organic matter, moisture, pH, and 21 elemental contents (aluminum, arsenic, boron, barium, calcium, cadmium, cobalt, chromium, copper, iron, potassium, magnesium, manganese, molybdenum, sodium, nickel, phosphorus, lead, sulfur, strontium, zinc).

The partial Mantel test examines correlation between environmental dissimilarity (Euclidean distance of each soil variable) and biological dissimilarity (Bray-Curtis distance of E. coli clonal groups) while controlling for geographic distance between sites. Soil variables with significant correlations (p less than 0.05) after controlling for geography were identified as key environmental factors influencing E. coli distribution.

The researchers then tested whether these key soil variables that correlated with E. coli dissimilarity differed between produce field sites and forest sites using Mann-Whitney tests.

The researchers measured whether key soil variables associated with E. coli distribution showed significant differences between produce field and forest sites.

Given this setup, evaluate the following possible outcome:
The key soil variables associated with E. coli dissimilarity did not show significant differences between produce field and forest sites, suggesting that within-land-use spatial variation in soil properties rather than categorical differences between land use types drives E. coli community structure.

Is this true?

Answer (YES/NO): NO